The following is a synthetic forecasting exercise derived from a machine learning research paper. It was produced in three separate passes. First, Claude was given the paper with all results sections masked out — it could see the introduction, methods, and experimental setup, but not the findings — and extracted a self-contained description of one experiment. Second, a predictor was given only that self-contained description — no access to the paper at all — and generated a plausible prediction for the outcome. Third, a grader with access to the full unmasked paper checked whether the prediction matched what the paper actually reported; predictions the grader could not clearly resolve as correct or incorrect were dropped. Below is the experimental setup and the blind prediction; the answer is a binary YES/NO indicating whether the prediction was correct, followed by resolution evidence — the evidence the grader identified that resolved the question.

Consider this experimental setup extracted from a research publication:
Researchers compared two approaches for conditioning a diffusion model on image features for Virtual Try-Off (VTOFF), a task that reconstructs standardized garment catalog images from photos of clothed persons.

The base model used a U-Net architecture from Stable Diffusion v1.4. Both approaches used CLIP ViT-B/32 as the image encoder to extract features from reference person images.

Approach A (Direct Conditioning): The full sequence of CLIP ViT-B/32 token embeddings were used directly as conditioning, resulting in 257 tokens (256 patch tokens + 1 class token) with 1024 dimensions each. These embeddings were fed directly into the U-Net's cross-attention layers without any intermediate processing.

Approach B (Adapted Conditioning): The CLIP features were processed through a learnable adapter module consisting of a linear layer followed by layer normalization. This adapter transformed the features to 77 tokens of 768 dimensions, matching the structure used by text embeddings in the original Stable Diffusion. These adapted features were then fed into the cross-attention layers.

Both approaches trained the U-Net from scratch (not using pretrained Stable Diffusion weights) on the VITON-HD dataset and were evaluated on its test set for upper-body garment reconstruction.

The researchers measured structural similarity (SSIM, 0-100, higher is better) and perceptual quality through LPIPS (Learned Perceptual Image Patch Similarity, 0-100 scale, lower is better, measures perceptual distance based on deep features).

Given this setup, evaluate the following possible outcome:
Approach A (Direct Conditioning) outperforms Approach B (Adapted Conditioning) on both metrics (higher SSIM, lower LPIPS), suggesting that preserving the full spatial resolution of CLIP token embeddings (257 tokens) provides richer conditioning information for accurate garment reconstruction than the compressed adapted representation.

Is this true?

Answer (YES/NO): NO